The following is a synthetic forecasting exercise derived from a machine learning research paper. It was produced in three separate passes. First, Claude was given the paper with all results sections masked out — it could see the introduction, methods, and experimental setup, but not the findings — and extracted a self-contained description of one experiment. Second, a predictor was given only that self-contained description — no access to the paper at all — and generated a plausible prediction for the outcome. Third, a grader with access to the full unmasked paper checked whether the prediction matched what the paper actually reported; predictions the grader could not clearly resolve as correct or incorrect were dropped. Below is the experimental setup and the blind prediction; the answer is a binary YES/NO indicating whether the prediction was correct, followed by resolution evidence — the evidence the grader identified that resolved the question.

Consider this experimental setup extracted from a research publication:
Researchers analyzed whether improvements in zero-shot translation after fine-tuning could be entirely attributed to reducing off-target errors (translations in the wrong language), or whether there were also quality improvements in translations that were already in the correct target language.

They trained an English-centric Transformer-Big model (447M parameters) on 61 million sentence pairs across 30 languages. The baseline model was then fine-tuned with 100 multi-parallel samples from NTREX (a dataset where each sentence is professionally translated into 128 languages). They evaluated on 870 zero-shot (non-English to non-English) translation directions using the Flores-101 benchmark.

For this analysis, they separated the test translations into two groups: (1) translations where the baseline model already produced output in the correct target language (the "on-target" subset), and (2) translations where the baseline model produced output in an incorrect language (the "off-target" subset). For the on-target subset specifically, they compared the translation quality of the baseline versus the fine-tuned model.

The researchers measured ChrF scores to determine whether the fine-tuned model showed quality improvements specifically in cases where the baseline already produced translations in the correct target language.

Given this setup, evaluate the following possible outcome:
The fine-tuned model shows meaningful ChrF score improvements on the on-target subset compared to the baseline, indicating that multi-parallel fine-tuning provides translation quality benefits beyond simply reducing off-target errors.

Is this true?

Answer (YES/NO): YES